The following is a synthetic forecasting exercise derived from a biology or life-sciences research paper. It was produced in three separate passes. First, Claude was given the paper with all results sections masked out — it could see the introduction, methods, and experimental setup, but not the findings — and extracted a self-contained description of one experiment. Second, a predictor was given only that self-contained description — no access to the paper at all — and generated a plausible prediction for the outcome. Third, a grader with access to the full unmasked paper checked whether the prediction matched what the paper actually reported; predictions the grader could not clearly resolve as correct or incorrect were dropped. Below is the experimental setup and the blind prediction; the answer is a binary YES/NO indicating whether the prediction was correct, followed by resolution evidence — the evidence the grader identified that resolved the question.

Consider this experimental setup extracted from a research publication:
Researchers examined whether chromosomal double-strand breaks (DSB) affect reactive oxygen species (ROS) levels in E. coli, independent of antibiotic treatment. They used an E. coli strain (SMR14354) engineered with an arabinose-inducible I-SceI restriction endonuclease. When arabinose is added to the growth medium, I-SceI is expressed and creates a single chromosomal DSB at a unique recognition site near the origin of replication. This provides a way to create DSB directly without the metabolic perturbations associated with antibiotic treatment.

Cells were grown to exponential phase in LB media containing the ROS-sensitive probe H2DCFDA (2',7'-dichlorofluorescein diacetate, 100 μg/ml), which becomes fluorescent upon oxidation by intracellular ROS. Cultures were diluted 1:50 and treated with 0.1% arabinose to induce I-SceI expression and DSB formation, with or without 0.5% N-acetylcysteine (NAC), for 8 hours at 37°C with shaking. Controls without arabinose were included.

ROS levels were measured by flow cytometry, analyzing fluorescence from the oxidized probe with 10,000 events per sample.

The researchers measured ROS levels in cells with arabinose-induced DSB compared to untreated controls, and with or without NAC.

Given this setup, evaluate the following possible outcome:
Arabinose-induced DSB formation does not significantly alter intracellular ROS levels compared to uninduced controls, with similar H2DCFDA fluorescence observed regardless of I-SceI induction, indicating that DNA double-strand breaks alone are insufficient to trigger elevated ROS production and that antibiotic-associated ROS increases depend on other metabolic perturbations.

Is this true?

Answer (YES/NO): YES